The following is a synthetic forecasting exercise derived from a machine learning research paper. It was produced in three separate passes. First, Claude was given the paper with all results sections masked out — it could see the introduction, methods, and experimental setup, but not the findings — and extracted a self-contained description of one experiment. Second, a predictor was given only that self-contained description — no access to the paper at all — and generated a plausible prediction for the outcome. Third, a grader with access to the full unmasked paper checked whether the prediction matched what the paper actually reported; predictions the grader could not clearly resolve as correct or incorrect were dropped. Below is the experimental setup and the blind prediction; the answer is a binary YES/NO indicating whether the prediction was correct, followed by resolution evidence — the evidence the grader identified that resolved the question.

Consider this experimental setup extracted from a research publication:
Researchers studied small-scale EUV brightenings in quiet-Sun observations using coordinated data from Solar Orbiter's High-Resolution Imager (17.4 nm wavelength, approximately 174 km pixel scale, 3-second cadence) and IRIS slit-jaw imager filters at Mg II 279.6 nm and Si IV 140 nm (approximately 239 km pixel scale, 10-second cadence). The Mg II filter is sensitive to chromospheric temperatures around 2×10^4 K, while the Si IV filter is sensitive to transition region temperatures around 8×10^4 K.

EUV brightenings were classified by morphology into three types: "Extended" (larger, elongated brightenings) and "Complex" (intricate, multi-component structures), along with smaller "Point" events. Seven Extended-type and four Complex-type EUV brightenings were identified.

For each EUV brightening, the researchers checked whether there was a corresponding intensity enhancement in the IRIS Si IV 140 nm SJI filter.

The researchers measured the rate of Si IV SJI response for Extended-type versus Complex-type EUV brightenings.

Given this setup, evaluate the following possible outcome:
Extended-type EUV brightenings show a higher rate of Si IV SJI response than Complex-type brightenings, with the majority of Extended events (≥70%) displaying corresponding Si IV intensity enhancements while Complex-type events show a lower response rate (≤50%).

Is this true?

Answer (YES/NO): NO